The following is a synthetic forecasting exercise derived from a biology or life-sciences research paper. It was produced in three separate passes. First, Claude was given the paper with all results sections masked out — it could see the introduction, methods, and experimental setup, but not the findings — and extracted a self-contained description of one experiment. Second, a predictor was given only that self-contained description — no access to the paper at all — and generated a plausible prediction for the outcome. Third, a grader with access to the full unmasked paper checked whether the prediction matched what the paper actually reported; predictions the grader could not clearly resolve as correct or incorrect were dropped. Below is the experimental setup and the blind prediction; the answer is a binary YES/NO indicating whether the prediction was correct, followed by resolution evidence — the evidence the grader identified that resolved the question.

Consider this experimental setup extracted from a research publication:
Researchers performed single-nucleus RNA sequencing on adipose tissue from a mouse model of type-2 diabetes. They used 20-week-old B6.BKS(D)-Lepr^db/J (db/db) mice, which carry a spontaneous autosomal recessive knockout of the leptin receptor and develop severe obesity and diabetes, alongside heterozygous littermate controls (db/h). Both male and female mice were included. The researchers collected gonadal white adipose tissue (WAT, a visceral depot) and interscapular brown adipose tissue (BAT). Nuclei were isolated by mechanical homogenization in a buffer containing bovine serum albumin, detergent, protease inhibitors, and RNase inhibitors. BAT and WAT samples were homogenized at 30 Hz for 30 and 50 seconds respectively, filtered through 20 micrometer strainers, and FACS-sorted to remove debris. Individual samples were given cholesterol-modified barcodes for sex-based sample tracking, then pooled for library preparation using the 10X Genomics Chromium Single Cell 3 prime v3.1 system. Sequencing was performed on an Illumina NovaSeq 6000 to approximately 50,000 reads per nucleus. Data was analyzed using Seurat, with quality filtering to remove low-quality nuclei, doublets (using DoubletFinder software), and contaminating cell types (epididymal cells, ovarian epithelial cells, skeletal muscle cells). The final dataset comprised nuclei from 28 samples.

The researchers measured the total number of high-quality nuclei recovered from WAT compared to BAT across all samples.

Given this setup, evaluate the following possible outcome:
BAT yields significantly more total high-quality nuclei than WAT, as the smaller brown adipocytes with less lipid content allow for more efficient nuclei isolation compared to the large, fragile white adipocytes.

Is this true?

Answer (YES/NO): YES